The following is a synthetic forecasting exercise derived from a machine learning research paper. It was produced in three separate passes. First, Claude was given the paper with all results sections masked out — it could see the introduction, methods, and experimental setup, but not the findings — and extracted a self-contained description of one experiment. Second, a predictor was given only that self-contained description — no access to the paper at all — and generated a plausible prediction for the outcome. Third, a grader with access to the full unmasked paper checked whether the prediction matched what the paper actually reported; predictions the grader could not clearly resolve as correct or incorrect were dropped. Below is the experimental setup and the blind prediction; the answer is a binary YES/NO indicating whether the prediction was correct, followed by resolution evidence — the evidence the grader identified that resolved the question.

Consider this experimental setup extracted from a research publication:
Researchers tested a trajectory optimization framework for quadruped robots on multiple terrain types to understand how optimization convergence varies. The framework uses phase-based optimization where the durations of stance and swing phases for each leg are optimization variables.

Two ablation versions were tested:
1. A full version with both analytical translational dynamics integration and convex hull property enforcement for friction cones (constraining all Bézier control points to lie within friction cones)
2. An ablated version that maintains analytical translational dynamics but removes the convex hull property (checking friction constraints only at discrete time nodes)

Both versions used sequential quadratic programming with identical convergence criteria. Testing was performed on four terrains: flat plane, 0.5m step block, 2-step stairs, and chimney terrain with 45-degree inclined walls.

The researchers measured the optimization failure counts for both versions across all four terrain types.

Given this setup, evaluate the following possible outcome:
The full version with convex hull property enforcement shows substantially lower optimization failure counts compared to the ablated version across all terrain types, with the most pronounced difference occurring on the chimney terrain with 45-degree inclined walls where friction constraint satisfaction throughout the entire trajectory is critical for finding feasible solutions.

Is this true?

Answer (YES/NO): NO